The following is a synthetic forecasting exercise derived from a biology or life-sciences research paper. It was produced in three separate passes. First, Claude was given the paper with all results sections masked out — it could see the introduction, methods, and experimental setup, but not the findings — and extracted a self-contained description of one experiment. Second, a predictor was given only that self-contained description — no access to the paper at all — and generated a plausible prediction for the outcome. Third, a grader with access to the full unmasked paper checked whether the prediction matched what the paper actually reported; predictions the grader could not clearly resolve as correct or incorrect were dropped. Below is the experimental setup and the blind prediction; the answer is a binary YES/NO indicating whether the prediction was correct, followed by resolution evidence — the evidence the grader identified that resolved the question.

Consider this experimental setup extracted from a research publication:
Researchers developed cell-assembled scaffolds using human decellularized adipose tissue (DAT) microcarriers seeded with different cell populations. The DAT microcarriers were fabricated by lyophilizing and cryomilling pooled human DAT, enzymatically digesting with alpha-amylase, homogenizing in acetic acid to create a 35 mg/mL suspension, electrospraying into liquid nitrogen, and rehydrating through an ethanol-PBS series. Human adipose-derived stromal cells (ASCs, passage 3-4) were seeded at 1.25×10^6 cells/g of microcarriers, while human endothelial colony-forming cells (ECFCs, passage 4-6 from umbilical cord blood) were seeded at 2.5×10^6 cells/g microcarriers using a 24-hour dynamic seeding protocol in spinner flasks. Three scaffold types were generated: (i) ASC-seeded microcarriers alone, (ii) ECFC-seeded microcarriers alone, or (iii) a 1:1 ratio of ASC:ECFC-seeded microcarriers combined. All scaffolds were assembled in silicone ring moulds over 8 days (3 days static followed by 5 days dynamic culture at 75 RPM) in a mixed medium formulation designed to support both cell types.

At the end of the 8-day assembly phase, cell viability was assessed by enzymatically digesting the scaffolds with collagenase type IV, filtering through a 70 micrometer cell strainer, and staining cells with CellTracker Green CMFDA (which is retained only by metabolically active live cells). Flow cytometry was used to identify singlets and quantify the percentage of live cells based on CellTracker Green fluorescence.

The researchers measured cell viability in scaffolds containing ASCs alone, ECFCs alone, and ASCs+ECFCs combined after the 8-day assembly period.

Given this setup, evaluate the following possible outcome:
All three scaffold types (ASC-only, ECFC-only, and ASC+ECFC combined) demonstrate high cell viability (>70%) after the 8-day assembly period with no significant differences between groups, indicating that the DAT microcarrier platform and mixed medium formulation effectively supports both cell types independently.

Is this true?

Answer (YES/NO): NO